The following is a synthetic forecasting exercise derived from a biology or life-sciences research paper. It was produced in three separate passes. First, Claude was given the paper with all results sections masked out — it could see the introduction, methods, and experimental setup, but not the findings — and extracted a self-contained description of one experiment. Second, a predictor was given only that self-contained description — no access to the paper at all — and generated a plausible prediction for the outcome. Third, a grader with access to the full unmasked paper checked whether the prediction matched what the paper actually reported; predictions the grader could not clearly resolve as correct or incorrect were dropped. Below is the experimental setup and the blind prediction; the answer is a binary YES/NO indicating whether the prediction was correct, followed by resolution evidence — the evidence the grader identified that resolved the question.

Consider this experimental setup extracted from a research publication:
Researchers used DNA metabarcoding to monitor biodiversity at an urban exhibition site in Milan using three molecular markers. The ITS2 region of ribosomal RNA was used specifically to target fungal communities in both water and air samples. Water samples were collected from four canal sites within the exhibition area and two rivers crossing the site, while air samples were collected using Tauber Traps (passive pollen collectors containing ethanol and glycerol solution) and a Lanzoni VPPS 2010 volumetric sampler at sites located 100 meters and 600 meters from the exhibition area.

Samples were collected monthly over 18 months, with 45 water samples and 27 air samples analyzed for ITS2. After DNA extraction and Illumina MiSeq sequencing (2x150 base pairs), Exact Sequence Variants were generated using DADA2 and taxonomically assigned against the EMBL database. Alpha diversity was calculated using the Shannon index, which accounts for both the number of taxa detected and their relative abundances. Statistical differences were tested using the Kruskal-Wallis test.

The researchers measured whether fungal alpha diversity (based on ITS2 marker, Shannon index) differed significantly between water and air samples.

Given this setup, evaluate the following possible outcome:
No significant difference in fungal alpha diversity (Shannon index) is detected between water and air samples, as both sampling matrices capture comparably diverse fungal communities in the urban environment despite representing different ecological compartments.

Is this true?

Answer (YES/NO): YES